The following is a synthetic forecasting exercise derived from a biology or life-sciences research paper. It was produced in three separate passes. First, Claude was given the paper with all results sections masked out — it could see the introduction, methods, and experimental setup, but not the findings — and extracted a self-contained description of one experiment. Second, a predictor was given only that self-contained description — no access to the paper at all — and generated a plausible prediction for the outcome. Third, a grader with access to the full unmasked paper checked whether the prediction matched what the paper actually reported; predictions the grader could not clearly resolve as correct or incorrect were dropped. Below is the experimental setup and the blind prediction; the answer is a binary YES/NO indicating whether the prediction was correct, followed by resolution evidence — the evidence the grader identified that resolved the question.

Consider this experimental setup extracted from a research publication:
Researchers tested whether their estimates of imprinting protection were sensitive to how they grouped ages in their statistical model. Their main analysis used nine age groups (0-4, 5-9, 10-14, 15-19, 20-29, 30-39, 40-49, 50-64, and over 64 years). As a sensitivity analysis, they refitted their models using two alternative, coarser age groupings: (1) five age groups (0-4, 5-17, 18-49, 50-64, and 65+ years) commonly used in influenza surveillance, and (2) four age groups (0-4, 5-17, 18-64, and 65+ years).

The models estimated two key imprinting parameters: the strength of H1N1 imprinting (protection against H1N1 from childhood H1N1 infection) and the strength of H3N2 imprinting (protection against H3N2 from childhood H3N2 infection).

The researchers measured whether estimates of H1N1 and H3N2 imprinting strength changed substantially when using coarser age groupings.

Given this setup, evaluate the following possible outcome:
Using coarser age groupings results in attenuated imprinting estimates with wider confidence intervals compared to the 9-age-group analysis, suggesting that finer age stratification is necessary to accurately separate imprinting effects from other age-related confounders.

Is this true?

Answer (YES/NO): NO